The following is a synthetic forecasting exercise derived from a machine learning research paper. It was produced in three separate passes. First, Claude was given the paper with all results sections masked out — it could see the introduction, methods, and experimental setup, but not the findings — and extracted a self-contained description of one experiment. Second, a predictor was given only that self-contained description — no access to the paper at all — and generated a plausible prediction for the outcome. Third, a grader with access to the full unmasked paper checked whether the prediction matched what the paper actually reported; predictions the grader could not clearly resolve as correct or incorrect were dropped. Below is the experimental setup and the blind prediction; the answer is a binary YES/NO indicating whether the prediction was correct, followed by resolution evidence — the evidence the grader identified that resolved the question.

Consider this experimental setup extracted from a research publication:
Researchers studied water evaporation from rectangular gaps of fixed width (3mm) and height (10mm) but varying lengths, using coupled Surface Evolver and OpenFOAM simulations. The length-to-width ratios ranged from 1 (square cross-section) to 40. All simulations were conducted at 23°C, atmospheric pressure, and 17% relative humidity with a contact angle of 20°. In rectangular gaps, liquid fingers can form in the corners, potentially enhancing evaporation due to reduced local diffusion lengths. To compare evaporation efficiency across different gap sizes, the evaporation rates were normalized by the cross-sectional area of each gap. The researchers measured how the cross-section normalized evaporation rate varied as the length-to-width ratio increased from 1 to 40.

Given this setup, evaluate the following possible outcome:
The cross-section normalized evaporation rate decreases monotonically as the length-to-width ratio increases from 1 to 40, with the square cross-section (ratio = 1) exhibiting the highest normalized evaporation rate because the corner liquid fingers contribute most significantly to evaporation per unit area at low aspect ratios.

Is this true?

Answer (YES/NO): YES